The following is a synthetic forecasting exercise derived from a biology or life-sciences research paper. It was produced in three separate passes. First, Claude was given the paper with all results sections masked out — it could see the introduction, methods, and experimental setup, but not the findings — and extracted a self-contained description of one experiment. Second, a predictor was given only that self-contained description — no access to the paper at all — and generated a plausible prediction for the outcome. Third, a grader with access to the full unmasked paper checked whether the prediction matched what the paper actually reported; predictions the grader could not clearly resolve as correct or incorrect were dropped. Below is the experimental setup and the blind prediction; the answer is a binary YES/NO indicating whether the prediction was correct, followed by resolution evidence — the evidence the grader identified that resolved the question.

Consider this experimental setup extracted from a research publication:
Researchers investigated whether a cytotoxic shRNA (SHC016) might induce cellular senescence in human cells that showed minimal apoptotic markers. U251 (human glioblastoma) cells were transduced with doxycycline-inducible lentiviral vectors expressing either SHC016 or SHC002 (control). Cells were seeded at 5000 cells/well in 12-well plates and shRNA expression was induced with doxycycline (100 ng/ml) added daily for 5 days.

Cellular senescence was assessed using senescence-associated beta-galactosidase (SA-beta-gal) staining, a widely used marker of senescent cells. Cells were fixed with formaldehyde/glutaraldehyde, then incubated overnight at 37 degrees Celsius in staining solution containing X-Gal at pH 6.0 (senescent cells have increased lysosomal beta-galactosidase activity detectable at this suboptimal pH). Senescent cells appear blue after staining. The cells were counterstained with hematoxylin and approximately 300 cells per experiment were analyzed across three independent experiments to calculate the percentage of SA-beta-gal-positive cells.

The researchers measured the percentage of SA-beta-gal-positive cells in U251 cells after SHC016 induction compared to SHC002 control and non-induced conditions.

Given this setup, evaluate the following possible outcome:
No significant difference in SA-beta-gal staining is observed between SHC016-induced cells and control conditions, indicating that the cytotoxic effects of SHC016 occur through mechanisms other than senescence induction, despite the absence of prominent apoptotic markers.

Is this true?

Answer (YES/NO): YES